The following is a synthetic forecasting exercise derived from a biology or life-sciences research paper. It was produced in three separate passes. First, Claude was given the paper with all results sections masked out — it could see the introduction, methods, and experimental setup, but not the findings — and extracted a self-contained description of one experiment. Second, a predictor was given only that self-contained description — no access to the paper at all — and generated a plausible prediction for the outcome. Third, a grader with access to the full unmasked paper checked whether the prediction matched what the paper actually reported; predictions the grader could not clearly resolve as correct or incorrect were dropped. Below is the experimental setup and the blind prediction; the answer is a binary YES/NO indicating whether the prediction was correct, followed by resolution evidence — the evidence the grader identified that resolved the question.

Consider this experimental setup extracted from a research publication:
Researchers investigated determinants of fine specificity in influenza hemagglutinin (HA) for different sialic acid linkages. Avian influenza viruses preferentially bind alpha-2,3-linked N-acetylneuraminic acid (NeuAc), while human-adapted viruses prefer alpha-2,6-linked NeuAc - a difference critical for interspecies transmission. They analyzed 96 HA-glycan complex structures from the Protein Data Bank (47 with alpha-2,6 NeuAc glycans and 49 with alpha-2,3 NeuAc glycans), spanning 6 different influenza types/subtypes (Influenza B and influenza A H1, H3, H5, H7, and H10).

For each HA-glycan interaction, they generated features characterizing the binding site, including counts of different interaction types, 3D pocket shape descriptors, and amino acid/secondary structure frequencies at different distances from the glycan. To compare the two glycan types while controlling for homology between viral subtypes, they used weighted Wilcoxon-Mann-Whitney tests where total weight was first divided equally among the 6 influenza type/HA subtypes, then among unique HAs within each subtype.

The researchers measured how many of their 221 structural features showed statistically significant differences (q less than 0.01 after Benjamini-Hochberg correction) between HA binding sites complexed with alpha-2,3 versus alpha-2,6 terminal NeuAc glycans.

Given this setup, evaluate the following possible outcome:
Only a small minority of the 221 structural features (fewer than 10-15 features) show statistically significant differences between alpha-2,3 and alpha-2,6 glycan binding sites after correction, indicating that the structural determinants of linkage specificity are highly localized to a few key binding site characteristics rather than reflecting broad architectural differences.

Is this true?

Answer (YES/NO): NO